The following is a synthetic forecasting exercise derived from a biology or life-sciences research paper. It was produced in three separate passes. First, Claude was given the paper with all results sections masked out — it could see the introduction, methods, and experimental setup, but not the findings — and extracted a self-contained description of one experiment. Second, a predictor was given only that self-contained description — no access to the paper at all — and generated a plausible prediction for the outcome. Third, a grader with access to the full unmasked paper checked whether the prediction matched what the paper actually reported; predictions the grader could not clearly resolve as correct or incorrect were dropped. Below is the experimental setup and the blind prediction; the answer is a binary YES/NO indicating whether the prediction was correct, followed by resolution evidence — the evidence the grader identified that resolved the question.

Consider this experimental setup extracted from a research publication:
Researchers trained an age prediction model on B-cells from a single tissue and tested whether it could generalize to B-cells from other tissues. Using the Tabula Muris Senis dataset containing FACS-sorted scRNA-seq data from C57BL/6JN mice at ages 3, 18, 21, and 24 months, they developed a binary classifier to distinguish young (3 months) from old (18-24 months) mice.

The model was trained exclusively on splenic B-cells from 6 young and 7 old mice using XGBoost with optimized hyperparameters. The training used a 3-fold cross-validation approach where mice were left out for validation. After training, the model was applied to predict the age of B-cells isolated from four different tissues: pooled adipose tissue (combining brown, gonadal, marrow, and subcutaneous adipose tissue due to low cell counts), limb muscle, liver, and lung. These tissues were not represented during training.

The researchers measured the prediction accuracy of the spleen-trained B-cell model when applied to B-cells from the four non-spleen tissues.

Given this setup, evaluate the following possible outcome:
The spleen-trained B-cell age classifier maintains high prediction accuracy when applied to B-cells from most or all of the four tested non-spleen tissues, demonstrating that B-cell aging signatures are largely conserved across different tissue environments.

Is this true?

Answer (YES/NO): YES